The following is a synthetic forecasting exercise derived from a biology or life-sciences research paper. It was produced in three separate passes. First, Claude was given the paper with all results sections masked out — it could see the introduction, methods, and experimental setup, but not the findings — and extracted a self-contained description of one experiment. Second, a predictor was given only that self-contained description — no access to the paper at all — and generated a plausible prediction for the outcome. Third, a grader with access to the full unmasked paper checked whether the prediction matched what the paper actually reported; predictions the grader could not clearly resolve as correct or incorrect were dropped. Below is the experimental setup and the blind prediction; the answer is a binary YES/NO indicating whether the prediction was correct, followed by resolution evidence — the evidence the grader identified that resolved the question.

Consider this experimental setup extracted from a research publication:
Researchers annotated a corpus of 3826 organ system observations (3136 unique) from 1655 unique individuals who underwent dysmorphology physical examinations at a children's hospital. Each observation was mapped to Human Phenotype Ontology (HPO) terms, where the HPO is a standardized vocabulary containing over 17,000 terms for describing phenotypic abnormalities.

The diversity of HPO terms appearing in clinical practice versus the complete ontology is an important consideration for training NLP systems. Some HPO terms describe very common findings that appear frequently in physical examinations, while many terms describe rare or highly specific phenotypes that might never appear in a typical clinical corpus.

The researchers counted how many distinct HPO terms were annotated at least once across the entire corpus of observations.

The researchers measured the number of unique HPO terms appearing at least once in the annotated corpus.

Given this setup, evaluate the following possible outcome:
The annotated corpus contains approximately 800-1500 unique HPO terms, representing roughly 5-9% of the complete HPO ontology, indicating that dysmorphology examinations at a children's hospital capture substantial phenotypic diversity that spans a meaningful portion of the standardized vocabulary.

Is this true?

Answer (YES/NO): YES